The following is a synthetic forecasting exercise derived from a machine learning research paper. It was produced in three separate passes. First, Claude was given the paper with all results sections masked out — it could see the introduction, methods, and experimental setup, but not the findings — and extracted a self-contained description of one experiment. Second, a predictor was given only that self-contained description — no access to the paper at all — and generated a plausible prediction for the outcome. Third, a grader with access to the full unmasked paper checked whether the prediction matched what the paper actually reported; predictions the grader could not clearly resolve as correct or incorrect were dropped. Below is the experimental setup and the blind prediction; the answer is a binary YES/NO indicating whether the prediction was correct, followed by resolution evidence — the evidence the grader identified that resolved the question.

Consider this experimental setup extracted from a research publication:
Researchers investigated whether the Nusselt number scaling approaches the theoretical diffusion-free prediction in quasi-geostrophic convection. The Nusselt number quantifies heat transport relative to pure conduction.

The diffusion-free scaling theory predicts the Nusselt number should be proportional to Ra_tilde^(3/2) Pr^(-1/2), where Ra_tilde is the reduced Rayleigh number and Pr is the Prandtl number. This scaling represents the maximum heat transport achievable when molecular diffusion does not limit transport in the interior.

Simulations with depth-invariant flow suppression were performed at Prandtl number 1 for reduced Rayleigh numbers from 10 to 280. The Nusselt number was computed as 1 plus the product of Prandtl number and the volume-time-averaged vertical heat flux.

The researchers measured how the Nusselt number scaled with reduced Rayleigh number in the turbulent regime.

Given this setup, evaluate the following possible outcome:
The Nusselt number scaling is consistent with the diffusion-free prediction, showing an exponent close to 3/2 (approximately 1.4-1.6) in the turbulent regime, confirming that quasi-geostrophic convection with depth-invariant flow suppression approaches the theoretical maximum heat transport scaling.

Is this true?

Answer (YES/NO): YES